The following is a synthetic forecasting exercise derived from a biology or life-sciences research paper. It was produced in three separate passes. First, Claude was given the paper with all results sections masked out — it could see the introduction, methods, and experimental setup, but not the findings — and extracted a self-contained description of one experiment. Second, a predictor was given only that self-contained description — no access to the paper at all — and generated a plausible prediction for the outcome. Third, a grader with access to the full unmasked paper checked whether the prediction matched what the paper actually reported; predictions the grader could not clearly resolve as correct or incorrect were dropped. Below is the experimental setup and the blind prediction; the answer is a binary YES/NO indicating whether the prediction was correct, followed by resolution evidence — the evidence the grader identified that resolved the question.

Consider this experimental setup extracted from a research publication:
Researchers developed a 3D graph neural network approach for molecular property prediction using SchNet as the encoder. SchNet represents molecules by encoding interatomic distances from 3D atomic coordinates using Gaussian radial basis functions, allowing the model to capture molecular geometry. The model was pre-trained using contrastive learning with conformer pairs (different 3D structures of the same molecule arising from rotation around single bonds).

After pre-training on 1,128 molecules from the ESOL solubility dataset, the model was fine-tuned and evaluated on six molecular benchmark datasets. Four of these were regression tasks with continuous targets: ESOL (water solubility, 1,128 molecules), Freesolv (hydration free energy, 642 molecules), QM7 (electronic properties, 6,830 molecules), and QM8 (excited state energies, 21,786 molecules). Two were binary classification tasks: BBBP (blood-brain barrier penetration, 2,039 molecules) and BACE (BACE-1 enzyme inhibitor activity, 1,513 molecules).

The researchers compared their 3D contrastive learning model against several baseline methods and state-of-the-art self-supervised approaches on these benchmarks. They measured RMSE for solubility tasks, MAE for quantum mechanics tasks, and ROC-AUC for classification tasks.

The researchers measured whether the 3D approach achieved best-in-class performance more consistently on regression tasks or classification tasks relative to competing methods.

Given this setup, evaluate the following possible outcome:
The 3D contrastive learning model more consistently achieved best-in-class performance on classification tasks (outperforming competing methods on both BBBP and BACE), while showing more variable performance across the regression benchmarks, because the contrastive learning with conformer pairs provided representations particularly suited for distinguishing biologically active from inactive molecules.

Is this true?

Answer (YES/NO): NO